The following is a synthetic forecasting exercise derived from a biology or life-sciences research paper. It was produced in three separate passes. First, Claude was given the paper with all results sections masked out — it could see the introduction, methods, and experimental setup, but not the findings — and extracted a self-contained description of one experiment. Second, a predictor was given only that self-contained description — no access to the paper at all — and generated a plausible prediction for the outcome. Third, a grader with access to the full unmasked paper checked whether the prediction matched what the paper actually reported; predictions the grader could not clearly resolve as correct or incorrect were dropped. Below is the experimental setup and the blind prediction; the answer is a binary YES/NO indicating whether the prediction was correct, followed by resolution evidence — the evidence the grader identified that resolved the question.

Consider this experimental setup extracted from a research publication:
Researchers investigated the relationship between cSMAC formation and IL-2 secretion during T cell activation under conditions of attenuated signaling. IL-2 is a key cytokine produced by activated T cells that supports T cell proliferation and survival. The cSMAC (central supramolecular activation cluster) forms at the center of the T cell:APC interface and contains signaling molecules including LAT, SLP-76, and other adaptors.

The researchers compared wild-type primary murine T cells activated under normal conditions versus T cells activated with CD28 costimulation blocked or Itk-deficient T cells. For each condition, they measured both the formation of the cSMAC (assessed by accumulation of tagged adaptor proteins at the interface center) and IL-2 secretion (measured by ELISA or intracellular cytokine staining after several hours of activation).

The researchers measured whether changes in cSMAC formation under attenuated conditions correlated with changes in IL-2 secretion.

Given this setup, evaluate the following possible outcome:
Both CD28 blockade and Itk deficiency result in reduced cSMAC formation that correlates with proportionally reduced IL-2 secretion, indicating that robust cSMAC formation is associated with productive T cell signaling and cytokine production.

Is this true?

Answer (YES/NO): YES